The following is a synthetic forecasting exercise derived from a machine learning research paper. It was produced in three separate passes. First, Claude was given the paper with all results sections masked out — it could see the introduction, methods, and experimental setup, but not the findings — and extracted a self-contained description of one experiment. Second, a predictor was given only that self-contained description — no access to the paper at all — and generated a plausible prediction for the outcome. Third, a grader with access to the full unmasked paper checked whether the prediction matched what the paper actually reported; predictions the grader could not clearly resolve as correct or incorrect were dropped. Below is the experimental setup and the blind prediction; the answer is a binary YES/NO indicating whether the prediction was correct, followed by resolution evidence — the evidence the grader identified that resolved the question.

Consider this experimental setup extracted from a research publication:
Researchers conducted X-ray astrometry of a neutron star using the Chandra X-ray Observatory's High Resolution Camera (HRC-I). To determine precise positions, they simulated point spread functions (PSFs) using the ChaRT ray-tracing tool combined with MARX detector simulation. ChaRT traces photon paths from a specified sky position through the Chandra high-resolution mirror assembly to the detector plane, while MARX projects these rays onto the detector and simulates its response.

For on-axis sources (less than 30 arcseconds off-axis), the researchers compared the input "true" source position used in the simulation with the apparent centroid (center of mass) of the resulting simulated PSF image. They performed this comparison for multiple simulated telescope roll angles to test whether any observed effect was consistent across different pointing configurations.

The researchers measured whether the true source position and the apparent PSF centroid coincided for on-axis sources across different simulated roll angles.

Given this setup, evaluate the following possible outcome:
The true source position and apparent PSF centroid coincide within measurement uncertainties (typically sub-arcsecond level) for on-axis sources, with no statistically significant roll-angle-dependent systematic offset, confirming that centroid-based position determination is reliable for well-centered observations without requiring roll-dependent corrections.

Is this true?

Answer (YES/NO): NO